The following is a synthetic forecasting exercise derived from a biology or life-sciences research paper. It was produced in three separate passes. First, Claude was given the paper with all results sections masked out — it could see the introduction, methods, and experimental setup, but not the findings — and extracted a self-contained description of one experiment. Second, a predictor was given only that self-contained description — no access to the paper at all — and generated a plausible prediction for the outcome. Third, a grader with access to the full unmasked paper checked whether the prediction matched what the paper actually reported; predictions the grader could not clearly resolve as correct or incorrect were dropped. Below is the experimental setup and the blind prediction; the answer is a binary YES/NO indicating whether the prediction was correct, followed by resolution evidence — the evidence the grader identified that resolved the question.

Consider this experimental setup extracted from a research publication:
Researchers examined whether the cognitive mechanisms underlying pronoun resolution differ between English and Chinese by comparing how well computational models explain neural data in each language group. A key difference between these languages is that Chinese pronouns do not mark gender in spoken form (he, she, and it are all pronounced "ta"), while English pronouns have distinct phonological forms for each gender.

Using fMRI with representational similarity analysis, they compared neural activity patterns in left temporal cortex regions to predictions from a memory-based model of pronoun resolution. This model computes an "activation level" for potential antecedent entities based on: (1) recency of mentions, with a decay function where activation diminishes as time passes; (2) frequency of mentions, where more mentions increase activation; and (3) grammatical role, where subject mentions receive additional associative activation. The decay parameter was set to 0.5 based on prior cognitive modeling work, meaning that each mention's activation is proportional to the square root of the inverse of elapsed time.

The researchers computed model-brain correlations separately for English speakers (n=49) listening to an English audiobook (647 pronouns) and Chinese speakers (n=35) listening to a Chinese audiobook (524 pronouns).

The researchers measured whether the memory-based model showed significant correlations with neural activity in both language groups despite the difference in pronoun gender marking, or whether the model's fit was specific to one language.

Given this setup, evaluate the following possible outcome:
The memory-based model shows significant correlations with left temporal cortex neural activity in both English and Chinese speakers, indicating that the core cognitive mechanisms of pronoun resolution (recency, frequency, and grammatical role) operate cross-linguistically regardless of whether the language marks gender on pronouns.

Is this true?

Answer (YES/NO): YES